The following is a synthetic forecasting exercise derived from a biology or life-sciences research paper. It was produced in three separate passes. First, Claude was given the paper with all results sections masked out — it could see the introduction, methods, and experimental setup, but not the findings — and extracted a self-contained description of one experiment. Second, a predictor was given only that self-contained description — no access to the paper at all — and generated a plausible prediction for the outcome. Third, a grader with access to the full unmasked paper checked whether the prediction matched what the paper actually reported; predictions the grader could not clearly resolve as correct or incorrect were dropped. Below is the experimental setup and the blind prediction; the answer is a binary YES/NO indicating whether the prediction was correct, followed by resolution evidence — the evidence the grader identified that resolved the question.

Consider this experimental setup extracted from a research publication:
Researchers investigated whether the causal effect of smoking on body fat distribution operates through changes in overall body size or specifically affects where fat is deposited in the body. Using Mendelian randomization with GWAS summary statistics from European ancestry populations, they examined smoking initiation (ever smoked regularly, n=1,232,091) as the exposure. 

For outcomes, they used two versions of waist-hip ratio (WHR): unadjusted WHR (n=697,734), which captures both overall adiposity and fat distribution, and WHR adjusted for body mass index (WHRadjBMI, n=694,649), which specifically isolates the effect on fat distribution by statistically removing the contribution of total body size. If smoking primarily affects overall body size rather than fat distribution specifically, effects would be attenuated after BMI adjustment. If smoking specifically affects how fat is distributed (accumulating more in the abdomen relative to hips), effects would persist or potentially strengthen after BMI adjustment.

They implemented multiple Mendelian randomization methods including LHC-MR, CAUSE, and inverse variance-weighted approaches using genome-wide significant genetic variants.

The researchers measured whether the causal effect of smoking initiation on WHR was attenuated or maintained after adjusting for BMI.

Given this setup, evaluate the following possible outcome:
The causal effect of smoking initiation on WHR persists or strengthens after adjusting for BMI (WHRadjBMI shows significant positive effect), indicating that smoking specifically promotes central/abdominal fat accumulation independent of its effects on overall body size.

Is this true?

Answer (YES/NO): YES